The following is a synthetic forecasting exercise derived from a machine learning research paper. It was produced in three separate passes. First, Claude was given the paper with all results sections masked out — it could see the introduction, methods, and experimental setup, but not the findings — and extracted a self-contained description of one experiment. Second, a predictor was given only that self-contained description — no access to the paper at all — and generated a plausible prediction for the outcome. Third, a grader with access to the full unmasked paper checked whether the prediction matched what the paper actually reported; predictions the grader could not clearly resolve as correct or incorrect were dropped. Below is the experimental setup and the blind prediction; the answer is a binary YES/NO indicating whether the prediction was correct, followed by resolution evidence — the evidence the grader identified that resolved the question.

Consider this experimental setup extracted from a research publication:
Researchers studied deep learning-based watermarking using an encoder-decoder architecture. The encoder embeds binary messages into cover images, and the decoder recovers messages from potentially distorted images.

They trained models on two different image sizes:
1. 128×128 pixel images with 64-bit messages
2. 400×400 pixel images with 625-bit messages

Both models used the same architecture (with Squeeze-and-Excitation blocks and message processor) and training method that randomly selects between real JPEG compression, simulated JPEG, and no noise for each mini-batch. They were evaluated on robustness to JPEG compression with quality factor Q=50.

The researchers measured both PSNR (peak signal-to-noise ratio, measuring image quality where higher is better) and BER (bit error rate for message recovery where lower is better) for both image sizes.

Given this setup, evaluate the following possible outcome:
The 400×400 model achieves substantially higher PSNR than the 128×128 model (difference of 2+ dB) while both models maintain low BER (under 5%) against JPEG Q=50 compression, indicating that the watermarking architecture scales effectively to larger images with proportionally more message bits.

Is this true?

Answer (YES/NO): YES